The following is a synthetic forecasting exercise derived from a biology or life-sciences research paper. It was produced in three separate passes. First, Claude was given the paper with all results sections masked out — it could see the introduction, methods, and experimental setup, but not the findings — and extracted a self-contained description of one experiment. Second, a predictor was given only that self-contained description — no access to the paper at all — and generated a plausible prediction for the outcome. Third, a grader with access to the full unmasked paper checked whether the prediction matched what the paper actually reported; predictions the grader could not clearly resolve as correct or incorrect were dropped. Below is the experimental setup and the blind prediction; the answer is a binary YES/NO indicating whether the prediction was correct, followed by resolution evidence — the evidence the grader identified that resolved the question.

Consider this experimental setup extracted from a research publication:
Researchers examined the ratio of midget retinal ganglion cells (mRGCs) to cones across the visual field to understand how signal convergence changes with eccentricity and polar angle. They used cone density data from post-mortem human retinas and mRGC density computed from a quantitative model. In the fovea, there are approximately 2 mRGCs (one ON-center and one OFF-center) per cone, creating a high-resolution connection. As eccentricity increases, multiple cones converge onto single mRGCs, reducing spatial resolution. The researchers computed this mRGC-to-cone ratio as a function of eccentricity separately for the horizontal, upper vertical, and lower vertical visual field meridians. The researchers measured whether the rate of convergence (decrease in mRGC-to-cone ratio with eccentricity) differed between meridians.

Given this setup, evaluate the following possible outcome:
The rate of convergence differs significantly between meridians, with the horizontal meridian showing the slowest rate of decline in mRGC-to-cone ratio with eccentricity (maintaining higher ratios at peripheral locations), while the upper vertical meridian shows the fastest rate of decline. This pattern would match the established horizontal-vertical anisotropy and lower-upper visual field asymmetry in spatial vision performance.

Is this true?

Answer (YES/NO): YES